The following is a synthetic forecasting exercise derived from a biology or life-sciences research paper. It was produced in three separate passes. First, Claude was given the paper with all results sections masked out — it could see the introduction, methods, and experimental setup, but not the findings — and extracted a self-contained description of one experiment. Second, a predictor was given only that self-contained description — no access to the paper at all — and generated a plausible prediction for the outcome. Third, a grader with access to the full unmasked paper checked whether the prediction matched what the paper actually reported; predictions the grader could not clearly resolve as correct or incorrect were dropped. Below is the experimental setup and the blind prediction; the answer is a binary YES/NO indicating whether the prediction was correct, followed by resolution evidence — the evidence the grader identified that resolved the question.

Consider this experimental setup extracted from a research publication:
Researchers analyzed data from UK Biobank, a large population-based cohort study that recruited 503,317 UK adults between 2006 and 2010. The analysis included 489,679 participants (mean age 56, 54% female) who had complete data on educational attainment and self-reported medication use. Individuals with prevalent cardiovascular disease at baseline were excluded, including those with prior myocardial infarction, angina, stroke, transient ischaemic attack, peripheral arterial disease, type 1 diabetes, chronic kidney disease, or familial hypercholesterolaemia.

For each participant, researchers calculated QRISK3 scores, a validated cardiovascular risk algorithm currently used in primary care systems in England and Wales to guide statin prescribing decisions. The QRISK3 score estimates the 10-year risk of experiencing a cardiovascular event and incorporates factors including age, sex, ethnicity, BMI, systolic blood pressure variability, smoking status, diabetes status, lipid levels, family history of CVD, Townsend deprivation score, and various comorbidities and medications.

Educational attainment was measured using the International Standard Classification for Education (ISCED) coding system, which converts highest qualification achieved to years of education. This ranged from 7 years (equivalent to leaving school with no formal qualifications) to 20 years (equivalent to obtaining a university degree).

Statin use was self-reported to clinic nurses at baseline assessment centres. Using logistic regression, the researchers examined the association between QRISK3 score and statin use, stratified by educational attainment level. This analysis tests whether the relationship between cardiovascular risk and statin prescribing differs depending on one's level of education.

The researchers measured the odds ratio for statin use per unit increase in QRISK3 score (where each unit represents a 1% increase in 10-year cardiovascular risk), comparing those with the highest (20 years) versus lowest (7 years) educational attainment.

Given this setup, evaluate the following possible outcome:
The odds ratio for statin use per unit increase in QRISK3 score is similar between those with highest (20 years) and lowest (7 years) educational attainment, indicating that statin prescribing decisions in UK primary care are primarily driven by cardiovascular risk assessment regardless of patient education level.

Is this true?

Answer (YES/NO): NO